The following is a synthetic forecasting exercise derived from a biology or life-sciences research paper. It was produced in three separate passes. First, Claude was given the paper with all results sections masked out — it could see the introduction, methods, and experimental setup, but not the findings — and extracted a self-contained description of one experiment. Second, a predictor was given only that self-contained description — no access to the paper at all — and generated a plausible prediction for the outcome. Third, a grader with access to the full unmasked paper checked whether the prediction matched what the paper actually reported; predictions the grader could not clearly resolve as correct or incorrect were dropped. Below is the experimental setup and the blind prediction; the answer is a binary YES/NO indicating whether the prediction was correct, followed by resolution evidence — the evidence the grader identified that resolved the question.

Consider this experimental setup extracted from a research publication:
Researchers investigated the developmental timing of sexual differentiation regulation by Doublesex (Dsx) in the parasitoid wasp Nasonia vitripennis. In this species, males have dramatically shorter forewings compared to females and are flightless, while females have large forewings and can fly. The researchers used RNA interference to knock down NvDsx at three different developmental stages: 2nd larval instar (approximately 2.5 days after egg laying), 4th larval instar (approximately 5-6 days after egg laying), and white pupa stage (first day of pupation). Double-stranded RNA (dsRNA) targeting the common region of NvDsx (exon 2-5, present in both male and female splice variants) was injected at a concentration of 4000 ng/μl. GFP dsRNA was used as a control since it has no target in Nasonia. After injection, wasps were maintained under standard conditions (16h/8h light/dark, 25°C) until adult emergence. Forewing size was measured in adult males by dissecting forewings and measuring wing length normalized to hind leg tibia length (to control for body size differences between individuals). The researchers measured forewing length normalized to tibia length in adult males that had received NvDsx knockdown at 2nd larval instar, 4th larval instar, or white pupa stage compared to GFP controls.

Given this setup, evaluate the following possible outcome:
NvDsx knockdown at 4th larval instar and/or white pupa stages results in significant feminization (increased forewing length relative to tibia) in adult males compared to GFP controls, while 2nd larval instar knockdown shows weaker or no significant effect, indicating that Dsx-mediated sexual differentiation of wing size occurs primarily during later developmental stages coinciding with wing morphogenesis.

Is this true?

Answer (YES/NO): NO